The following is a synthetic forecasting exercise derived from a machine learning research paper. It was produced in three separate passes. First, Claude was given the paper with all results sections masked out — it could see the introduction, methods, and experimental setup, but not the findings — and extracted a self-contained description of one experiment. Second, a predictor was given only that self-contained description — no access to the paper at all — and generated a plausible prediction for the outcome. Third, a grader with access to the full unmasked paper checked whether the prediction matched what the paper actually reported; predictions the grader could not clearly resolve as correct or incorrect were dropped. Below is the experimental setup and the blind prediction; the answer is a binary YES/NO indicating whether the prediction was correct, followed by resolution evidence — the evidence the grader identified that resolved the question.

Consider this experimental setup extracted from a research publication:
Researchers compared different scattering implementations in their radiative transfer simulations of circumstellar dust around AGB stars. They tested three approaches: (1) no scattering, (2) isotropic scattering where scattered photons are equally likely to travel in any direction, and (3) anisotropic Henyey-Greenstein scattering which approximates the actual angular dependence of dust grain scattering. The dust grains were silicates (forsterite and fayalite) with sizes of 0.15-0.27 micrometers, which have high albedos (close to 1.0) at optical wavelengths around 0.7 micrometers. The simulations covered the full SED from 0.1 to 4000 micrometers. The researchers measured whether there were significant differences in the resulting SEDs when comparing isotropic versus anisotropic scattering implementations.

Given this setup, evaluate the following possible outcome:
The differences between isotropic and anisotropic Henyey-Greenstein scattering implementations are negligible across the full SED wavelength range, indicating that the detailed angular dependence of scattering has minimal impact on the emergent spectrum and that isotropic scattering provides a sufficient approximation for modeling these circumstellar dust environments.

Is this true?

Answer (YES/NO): YES